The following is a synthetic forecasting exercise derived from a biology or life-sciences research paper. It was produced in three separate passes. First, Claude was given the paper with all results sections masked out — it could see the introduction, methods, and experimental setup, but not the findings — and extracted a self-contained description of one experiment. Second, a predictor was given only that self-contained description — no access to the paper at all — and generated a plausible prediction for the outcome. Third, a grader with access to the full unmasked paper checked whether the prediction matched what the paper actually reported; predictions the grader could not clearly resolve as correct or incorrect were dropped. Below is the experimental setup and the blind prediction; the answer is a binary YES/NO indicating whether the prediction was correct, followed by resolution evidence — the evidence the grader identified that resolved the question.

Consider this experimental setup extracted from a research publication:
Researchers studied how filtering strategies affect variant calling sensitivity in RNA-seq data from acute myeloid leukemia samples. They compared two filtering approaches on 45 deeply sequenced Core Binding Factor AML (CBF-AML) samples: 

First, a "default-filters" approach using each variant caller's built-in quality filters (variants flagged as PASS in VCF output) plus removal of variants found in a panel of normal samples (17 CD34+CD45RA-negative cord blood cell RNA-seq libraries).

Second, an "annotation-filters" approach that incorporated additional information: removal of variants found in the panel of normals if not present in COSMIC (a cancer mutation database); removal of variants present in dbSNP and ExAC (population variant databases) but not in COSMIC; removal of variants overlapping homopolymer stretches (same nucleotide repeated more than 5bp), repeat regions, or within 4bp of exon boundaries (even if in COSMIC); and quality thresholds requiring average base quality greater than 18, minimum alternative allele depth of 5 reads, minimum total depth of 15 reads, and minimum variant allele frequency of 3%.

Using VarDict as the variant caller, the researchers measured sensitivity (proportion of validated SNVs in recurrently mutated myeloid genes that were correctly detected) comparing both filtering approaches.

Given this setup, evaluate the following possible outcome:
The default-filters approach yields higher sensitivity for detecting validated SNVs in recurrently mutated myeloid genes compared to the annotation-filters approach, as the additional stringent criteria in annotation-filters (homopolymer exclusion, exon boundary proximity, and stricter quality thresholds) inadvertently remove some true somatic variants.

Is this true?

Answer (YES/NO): NO